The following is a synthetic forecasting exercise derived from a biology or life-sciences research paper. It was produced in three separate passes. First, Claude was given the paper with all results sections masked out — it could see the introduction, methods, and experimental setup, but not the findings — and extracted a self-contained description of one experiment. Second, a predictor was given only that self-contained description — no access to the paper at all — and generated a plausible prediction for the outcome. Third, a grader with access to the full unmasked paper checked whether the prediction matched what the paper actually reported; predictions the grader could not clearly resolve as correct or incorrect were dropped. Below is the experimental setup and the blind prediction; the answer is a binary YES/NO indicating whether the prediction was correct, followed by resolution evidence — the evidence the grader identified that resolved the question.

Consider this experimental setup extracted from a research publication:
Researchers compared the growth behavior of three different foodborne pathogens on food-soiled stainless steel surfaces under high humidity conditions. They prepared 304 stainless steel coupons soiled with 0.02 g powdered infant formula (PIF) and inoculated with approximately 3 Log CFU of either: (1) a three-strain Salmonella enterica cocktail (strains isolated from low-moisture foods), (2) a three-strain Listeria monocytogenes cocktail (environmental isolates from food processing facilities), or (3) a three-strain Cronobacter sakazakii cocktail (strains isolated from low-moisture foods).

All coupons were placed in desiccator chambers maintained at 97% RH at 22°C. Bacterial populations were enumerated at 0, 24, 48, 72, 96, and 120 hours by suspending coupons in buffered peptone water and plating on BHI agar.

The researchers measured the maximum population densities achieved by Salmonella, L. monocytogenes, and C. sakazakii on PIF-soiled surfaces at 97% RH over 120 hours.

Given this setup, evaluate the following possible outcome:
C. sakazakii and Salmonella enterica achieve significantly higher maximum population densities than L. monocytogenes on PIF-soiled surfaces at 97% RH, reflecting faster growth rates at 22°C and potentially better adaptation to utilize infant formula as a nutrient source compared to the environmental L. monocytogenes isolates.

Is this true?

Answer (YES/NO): NO